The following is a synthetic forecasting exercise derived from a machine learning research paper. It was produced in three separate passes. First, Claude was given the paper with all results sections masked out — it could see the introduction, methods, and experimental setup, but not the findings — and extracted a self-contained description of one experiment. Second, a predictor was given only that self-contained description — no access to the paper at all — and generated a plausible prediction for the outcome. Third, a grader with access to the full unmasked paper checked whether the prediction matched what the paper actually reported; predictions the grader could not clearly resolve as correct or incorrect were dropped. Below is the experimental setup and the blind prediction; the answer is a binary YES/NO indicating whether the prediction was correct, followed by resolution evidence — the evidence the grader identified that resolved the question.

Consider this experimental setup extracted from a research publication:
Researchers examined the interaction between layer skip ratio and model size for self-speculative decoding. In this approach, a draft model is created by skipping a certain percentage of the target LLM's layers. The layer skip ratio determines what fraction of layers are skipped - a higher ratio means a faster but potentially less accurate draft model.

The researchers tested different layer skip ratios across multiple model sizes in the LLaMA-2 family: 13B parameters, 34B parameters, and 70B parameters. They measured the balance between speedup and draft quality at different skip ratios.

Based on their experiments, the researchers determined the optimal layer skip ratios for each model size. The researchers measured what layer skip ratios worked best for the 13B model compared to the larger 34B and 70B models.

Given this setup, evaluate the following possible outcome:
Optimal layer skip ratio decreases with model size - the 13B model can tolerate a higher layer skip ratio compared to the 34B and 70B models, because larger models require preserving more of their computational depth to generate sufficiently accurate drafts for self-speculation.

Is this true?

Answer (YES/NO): NO